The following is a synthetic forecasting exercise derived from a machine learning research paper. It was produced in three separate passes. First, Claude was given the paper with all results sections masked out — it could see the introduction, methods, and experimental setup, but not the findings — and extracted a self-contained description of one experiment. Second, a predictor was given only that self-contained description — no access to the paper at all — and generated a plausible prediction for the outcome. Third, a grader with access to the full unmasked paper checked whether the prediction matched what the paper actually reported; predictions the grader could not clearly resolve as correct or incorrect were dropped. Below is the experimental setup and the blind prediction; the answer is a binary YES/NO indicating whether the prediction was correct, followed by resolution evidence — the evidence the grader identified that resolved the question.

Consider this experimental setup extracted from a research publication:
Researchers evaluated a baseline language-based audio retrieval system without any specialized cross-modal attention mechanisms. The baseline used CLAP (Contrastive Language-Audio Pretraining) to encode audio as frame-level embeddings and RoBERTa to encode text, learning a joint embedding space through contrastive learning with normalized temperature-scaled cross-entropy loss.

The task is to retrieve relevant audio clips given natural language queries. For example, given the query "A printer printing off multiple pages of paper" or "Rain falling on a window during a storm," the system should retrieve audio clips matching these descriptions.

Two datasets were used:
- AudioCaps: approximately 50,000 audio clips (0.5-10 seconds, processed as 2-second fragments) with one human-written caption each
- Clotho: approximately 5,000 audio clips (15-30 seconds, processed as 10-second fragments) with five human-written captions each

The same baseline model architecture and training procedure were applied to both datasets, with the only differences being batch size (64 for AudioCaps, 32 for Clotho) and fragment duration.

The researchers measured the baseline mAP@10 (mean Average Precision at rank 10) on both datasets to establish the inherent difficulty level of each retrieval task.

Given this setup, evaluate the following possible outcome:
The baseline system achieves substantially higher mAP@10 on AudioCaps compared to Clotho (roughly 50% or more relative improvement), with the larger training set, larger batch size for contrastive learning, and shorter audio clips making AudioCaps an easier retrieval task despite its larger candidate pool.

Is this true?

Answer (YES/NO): NO